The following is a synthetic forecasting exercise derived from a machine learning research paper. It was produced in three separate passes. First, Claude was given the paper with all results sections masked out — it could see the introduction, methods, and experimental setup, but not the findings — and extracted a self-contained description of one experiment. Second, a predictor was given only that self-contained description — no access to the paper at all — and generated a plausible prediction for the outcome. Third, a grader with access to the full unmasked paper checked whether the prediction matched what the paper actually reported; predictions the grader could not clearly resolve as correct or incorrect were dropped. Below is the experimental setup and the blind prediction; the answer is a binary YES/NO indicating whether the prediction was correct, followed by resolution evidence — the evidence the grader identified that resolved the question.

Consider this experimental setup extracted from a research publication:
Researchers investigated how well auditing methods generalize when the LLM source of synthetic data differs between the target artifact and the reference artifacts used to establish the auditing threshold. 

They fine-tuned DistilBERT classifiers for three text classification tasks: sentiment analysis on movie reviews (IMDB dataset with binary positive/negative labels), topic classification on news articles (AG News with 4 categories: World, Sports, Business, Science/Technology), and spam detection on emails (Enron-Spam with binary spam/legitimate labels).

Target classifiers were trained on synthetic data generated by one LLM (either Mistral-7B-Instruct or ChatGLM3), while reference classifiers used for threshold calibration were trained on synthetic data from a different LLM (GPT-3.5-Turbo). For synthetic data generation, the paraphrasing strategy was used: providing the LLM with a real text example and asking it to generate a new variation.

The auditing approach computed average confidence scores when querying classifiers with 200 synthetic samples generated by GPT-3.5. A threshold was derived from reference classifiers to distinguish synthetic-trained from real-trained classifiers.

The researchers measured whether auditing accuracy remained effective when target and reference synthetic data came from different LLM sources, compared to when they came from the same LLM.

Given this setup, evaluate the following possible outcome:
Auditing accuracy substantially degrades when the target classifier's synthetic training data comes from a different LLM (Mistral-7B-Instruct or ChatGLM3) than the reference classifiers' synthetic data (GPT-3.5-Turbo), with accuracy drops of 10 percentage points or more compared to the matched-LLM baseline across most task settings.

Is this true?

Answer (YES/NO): NO